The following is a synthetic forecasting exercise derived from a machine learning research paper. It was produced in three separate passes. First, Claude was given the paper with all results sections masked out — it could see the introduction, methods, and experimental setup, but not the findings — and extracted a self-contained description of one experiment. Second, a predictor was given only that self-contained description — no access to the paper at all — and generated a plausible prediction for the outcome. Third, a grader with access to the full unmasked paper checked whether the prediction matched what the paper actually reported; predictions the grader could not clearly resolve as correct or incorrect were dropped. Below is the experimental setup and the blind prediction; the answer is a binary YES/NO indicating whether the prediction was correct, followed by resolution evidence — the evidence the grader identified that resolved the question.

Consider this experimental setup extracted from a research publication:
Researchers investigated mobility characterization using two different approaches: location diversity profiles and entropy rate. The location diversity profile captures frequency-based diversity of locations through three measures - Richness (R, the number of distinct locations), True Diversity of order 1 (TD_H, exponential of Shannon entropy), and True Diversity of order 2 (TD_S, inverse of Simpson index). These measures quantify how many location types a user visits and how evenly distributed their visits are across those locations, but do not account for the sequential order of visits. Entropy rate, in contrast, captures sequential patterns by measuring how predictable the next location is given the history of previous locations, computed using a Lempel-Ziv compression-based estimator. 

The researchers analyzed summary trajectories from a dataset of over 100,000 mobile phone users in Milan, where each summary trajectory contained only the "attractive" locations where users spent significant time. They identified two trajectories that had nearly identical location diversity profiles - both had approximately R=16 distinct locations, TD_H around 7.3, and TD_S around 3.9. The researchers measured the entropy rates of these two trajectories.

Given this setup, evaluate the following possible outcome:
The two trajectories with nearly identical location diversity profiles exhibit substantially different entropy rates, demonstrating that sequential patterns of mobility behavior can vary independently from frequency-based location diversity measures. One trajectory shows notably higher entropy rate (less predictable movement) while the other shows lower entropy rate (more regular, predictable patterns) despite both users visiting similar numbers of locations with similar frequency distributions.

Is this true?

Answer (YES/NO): YES